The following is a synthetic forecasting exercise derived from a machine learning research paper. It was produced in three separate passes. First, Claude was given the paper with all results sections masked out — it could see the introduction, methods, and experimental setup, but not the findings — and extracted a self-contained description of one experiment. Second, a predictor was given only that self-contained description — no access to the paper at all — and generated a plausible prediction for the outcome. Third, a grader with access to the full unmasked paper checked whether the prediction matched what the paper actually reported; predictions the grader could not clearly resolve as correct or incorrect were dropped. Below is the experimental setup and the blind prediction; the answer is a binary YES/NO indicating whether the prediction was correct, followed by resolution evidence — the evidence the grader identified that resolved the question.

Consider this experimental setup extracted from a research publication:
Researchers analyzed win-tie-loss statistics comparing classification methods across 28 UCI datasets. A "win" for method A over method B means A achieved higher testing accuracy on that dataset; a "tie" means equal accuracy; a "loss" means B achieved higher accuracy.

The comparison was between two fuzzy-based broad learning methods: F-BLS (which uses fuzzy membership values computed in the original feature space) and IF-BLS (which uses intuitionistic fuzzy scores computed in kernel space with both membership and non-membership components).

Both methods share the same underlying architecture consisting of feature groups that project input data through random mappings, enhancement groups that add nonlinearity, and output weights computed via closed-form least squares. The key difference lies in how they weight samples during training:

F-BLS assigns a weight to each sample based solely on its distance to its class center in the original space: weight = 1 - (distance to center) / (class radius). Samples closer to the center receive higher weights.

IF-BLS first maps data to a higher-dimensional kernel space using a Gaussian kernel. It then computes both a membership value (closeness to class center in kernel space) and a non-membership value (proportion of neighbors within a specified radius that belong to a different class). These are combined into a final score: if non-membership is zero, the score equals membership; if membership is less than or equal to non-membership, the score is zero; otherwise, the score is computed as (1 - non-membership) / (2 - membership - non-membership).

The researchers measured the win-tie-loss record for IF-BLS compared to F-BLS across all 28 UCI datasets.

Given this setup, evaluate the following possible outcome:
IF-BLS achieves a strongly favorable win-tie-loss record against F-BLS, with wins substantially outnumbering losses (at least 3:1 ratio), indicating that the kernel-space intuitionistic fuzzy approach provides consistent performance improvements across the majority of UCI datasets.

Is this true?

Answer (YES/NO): YES